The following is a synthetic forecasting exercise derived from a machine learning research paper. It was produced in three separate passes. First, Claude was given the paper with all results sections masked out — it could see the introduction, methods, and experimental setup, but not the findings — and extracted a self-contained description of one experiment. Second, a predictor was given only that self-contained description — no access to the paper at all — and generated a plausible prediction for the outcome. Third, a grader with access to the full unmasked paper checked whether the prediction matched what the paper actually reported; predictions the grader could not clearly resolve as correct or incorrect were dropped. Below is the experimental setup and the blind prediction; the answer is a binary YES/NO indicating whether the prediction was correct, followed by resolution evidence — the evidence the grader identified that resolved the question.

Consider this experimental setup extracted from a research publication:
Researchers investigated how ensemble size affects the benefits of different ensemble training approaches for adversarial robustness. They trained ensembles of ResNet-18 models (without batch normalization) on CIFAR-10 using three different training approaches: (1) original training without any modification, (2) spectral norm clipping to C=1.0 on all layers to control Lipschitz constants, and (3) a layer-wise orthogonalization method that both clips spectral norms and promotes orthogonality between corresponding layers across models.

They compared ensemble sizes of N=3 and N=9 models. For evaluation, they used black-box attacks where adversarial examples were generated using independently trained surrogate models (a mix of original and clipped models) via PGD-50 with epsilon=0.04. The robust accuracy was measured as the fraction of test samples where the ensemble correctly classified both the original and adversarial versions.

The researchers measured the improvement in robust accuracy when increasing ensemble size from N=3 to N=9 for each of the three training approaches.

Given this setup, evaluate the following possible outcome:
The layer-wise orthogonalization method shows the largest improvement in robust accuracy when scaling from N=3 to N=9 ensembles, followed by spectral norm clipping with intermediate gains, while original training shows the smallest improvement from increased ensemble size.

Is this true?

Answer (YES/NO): YES